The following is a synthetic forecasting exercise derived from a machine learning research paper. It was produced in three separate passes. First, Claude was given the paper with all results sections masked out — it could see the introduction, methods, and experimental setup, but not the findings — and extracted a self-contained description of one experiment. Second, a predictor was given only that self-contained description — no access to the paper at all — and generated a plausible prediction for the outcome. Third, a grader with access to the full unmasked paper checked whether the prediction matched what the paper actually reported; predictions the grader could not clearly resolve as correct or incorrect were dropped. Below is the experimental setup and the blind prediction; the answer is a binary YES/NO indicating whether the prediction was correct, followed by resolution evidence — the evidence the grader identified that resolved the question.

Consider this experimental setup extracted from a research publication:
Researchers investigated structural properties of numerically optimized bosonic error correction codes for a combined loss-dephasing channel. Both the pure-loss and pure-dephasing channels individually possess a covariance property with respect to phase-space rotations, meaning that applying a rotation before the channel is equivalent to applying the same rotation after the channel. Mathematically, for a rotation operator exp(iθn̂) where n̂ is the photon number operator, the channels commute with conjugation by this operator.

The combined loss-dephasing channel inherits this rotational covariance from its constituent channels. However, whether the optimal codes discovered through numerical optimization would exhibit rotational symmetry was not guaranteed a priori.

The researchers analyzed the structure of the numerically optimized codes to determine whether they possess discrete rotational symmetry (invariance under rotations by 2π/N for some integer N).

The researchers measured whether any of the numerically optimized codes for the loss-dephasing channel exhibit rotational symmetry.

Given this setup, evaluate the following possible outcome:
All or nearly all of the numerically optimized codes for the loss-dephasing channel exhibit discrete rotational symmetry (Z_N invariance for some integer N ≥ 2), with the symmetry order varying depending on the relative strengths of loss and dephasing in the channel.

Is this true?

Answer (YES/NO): NO